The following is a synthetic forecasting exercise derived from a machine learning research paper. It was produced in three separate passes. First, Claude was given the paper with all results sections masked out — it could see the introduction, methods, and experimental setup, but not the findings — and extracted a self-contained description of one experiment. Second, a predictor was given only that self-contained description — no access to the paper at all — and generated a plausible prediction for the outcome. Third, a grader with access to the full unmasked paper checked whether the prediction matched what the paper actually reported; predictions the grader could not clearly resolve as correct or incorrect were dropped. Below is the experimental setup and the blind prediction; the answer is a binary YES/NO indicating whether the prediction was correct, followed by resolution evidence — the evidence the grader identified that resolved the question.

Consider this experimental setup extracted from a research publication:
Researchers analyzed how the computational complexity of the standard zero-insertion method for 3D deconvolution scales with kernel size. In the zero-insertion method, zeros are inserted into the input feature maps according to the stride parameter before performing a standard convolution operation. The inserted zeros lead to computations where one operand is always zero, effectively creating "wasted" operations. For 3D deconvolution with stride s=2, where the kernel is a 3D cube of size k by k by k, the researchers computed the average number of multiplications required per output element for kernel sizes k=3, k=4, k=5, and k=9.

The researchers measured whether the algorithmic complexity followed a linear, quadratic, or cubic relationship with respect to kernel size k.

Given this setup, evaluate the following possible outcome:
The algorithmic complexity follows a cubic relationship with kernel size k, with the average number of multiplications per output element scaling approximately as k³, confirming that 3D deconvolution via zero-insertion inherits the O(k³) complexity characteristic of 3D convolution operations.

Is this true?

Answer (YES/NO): YES